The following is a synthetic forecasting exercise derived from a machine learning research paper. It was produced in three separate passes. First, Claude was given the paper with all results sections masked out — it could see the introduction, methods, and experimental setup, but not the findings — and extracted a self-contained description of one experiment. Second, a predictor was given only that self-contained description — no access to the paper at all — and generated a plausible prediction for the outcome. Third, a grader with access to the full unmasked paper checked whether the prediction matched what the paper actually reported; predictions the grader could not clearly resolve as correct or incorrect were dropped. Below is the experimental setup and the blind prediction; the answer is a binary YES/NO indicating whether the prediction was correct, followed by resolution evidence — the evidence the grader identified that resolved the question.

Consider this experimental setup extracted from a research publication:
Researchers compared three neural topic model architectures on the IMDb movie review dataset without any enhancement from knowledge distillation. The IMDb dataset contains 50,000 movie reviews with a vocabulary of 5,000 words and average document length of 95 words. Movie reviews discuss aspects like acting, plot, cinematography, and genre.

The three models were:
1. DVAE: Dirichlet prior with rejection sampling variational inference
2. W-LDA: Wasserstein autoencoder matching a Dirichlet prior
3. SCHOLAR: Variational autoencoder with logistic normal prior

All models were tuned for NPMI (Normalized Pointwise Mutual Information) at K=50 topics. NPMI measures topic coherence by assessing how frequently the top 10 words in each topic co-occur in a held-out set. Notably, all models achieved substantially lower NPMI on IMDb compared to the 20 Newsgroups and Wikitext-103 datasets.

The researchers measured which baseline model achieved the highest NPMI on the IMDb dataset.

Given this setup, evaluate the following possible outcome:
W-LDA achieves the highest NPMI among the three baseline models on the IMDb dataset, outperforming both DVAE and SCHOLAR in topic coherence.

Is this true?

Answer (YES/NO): NO